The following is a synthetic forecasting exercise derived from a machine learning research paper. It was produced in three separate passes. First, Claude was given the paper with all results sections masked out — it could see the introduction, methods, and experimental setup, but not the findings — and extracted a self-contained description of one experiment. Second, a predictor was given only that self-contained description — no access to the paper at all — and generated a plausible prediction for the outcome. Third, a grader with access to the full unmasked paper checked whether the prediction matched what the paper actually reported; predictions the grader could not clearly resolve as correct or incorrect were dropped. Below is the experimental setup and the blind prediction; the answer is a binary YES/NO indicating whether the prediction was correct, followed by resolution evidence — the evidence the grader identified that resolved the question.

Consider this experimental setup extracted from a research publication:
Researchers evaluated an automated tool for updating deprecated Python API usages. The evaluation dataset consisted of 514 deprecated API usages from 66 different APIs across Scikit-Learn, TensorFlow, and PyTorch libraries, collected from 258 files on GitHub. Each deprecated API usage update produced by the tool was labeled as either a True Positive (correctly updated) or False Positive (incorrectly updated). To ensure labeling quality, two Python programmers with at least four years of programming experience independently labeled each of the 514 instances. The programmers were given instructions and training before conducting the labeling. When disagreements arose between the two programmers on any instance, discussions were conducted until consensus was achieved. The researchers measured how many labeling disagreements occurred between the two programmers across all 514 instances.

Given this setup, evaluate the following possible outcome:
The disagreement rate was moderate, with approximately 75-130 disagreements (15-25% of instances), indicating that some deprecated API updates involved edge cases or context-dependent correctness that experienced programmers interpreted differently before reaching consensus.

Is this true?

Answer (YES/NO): NO